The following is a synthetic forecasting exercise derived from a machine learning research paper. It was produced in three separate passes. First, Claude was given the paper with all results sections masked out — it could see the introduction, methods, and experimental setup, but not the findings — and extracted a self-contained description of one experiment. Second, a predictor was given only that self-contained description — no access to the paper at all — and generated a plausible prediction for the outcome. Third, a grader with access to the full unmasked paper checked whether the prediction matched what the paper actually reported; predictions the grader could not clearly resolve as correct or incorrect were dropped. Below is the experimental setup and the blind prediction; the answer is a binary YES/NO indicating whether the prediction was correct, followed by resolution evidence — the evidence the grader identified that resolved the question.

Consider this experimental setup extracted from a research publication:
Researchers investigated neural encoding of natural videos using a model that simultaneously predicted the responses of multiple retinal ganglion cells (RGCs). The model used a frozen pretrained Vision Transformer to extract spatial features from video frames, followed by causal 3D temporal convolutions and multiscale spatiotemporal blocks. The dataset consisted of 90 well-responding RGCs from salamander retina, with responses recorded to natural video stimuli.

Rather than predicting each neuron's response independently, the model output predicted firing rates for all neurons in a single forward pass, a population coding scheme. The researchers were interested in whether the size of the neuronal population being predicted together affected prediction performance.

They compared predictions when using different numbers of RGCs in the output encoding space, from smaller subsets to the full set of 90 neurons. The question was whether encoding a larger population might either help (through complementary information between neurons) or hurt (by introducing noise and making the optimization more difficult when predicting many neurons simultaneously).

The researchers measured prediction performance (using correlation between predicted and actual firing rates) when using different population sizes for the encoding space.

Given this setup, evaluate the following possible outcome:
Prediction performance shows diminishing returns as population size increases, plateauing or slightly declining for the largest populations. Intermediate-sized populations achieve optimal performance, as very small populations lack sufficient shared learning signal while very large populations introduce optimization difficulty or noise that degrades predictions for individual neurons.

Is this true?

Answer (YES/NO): NO